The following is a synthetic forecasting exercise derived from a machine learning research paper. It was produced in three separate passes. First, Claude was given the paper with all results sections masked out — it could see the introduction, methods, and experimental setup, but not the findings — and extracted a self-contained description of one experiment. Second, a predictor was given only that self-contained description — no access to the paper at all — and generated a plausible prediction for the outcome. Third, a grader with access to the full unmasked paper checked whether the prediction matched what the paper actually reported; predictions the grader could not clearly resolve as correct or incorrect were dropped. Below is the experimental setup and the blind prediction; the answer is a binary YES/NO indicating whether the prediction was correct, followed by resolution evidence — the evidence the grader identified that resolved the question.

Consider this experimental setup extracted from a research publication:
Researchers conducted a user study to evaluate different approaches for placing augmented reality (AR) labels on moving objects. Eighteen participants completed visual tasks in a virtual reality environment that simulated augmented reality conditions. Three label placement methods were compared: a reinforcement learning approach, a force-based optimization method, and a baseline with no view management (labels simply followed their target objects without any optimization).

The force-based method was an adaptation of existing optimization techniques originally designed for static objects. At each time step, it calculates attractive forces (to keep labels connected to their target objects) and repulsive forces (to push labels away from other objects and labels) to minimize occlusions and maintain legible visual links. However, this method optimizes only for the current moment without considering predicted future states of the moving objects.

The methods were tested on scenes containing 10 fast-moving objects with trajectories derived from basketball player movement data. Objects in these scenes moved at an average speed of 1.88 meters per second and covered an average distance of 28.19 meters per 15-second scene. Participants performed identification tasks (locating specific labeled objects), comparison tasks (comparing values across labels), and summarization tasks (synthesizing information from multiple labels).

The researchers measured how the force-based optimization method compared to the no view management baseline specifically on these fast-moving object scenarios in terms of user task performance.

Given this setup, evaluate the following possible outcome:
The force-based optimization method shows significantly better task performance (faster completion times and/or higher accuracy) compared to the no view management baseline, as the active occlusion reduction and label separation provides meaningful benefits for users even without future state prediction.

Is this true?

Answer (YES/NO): NO